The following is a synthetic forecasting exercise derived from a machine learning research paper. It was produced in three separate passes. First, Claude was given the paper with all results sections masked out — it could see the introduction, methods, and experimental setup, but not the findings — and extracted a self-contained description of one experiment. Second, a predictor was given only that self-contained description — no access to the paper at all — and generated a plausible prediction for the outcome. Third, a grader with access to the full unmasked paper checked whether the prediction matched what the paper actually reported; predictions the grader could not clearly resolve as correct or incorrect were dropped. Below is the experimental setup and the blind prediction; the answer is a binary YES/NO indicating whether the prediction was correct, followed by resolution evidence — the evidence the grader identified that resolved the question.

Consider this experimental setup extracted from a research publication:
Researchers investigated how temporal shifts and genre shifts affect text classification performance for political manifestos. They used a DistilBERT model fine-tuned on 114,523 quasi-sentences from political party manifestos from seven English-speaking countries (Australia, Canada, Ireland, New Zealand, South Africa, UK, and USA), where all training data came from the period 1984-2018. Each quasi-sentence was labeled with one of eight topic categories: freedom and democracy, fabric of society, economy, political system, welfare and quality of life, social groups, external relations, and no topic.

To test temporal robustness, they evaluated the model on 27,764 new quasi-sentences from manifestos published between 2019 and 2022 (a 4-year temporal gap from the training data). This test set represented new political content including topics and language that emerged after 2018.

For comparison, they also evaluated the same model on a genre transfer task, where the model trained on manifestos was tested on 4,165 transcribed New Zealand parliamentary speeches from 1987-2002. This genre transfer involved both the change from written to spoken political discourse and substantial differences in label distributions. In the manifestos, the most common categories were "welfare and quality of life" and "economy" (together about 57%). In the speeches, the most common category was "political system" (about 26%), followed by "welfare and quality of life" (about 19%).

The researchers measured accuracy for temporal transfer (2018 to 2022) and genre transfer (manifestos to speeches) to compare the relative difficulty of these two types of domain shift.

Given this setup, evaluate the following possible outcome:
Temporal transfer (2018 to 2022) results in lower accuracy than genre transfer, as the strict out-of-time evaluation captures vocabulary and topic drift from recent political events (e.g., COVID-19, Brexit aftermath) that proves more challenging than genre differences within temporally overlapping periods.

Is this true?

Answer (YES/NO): NO